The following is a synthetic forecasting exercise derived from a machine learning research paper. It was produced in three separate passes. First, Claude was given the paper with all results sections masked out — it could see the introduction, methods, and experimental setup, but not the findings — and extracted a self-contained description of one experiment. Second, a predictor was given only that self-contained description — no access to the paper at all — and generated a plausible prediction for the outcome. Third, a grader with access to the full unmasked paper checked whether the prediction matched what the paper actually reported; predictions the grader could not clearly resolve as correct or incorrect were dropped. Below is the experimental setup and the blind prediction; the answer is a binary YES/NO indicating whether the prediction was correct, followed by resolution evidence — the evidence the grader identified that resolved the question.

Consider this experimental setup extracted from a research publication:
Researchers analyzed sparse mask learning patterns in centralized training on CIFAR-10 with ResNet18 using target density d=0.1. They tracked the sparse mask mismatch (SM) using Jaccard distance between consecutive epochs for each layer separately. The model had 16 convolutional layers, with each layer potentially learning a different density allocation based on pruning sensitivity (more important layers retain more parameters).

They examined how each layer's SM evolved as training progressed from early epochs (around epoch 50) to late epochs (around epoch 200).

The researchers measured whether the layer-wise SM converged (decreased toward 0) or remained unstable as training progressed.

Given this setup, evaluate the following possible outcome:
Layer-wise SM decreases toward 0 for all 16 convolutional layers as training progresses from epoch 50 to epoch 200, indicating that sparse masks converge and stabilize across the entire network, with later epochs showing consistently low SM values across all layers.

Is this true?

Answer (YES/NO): YES